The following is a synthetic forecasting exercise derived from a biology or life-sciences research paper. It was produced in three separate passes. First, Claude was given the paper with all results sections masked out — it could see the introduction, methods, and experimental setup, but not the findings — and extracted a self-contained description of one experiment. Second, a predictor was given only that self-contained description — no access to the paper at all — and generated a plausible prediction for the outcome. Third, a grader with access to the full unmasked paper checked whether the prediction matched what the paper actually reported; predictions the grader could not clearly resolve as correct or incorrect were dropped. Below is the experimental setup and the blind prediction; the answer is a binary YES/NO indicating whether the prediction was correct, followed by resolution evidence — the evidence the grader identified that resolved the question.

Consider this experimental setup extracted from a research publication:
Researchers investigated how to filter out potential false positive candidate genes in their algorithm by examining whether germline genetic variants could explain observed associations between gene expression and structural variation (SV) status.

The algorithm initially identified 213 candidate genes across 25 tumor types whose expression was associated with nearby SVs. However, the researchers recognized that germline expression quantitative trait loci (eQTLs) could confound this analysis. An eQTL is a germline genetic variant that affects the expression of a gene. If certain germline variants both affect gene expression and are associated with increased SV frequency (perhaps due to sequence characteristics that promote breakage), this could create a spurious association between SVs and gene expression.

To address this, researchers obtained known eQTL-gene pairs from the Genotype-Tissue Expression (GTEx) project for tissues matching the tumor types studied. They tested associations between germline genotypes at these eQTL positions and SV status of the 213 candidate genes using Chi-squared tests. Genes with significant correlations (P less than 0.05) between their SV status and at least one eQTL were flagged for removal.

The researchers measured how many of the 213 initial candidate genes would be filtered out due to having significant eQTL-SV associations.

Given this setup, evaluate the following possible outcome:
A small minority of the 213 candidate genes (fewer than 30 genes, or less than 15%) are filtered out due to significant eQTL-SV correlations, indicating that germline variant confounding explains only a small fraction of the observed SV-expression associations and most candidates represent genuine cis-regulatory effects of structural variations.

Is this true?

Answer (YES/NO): YES